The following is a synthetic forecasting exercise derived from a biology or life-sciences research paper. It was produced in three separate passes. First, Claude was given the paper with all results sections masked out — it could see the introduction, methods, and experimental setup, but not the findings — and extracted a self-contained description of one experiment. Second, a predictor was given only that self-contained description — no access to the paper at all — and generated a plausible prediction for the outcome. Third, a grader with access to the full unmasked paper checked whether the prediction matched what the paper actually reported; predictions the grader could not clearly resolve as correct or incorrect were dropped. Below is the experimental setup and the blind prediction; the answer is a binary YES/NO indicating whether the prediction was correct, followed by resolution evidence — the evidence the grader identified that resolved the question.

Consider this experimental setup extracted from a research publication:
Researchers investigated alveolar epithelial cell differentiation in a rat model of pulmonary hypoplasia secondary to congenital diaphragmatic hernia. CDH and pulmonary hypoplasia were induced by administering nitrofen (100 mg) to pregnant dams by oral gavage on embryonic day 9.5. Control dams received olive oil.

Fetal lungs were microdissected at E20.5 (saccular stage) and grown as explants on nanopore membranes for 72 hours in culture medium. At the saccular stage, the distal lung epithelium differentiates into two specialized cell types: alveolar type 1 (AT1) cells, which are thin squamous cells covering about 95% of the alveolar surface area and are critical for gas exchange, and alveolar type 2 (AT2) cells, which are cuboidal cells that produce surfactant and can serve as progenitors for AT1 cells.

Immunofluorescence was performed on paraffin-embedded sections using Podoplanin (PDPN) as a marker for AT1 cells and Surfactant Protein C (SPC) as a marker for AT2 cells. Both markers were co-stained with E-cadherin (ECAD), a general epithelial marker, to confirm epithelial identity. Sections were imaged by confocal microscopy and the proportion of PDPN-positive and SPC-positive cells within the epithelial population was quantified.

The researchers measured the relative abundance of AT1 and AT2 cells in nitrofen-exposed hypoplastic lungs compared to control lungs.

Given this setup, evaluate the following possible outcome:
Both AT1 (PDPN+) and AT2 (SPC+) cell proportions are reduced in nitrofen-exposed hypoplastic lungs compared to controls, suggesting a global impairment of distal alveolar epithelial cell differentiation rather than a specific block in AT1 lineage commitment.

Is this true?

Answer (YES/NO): YES